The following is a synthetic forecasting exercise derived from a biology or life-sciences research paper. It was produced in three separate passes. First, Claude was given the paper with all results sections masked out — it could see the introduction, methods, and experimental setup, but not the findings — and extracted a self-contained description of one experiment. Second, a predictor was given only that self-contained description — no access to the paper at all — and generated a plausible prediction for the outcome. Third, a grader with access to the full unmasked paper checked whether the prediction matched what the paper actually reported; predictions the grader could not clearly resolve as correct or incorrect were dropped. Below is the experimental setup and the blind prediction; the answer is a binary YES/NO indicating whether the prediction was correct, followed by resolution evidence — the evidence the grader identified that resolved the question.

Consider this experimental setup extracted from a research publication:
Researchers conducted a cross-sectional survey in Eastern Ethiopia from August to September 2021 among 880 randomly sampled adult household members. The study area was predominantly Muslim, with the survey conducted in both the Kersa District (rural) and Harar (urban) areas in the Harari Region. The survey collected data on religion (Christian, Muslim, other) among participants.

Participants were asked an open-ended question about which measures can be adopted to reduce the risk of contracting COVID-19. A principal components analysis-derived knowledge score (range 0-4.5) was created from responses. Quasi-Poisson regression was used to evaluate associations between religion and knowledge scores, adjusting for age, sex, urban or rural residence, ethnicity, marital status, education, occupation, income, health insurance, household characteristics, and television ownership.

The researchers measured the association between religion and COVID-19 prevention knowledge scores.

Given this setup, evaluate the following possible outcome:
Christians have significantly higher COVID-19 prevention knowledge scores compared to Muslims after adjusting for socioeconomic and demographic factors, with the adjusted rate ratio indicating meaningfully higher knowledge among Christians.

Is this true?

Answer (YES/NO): YES